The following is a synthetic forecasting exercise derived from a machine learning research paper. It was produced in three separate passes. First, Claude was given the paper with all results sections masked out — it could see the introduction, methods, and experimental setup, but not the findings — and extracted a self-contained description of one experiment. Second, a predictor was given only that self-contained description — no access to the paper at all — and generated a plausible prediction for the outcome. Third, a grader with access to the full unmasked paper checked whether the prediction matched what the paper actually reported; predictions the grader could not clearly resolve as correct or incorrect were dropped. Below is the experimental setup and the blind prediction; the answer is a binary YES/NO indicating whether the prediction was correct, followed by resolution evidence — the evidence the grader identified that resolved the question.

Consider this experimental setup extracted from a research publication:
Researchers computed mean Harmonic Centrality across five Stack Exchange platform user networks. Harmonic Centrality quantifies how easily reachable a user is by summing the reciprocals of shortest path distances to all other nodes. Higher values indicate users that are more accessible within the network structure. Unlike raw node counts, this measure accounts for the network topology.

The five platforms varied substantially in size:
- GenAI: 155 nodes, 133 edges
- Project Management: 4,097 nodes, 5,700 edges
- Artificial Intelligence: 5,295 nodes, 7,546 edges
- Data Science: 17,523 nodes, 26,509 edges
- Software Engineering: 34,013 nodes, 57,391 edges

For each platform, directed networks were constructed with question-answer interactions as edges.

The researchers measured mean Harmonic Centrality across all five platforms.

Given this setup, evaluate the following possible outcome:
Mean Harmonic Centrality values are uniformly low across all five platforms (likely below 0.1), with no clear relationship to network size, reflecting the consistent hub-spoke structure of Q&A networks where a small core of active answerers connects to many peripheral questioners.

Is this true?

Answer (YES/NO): NO